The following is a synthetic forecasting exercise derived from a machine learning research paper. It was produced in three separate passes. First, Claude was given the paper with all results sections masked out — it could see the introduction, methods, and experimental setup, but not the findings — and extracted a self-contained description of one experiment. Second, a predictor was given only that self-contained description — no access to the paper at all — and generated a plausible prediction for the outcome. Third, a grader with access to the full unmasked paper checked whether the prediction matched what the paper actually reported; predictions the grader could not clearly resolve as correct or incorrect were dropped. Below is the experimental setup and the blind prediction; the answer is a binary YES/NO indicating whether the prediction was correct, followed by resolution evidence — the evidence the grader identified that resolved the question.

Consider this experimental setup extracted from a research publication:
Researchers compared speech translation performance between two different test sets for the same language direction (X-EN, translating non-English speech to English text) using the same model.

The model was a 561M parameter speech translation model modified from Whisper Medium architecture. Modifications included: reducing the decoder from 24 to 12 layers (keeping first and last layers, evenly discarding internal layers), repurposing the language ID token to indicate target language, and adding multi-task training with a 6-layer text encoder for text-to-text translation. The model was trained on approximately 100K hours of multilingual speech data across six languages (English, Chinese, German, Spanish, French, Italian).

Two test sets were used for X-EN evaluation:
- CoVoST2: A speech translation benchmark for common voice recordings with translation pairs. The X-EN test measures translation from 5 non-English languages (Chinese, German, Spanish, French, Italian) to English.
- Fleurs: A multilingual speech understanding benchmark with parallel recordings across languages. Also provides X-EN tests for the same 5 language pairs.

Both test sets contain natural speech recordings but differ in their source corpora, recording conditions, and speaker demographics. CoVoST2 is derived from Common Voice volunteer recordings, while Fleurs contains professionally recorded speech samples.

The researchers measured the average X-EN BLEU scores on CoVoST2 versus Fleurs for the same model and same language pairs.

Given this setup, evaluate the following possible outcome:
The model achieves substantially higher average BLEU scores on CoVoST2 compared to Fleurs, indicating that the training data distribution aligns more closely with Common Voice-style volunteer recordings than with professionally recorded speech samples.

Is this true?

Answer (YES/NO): YES